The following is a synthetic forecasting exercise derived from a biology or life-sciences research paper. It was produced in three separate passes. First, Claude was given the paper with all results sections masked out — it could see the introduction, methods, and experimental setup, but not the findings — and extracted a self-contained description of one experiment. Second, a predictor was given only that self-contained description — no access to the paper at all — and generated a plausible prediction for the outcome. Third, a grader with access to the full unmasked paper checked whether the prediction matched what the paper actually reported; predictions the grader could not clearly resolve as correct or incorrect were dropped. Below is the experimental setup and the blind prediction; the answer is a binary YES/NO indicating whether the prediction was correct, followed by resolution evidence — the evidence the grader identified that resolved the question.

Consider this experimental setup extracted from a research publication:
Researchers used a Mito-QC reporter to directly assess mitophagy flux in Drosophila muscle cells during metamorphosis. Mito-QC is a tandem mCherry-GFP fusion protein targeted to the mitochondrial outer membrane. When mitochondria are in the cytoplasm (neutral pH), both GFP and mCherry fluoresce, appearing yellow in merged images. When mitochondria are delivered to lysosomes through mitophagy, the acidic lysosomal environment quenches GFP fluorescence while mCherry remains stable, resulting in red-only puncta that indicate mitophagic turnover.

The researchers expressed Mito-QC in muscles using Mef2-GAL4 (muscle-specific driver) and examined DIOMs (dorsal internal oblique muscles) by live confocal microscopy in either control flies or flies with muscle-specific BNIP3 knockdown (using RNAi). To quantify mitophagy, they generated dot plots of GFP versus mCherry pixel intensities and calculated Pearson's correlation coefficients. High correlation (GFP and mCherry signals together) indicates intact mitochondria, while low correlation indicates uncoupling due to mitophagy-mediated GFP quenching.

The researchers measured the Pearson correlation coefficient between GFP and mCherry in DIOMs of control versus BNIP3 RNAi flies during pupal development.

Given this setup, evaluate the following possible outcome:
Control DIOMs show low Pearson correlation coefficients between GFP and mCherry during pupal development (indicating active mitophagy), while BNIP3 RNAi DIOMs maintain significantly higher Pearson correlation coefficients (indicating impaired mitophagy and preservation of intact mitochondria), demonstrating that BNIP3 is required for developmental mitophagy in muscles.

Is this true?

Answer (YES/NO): YES